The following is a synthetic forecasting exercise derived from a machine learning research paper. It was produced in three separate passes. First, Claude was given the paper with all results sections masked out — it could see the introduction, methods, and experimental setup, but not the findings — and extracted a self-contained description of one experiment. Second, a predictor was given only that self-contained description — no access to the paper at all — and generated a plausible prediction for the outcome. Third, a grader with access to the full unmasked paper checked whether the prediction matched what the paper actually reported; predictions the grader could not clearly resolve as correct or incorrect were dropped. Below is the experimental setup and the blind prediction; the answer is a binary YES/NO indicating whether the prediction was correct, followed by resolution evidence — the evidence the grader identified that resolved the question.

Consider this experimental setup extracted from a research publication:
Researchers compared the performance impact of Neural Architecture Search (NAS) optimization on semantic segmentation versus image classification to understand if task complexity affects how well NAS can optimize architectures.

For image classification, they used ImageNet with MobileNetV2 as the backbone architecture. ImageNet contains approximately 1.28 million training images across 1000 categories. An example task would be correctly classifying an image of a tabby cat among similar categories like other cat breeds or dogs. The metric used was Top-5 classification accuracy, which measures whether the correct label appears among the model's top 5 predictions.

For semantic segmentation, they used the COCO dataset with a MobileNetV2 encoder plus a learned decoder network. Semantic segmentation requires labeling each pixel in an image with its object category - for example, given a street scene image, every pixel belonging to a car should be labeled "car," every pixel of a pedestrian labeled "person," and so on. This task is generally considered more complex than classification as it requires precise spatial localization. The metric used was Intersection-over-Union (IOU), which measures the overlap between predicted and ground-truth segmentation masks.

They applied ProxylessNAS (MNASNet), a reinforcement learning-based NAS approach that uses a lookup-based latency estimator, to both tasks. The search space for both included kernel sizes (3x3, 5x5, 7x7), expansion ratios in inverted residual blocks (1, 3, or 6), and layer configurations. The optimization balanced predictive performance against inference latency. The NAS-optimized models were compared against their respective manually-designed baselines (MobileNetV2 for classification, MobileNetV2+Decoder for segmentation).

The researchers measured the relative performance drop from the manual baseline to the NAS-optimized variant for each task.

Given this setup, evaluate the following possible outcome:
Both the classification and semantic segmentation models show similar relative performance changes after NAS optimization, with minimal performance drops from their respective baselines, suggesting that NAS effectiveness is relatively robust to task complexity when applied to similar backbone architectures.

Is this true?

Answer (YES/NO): NO